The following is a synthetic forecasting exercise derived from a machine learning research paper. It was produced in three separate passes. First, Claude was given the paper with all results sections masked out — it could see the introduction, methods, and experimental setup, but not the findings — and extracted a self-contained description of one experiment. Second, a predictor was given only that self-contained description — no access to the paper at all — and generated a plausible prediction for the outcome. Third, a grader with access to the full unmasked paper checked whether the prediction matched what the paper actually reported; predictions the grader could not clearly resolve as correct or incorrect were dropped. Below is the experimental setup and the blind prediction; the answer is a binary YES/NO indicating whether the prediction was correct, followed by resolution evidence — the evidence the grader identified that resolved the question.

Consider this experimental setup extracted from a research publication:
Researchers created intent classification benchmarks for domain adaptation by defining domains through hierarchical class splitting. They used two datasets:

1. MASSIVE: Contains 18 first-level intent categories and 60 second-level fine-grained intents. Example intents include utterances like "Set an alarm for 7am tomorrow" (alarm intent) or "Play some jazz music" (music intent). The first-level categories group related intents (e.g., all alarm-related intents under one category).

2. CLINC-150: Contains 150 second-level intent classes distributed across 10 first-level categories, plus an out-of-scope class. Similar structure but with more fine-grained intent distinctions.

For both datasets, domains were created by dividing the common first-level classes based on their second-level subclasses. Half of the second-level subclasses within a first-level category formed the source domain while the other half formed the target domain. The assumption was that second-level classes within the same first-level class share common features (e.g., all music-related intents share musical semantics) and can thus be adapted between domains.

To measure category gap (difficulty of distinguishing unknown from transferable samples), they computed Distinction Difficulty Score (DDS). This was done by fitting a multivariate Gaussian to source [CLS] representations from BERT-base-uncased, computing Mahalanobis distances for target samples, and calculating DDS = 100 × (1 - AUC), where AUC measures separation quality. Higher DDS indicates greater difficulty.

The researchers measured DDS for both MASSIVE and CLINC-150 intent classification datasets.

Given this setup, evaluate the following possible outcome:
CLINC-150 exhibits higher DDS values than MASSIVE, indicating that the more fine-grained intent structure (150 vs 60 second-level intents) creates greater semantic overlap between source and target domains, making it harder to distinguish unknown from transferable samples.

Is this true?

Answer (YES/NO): NO